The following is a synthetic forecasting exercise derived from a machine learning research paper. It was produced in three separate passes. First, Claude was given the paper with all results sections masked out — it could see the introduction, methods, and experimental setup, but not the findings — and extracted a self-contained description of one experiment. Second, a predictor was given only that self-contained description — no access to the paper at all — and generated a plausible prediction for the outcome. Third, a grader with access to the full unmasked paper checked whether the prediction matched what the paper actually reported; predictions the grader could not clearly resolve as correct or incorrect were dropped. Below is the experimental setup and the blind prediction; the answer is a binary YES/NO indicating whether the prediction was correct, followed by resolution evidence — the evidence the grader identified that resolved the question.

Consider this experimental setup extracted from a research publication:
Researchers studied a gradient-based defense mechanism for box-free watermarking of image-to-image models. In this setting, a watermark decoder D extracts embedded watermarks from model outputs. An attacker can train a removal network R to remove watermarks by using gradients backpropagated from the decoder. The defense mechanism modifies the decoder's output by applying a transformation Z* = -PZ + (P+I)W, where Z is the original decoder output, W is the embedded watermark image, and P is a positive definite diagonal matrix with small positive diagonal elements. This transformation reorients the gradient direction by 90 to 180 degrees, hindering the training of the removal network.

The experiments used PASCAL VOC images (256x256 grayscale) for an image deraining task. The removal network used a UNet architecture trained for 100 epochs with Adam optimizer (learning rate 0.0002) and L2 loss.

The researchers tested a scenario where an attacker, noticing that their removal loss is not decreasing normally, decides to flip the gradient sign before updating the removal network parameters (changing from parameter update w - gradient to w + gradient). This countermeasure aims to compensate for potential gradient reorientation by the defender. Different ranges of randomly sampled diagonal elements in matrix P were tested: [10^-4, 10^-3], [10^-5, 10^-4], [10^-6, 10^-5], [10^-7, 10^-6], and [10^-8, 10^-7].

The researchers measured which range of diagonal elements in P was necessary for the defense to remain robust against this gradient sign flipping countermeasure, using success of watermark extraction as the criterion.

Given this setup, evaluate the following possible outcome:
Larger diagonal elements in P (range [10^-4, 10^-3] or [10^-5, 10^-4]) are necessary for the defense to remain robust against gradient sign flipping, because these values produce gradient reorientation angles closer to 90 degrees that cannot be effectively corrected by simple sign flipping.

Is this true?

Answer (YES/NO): NO